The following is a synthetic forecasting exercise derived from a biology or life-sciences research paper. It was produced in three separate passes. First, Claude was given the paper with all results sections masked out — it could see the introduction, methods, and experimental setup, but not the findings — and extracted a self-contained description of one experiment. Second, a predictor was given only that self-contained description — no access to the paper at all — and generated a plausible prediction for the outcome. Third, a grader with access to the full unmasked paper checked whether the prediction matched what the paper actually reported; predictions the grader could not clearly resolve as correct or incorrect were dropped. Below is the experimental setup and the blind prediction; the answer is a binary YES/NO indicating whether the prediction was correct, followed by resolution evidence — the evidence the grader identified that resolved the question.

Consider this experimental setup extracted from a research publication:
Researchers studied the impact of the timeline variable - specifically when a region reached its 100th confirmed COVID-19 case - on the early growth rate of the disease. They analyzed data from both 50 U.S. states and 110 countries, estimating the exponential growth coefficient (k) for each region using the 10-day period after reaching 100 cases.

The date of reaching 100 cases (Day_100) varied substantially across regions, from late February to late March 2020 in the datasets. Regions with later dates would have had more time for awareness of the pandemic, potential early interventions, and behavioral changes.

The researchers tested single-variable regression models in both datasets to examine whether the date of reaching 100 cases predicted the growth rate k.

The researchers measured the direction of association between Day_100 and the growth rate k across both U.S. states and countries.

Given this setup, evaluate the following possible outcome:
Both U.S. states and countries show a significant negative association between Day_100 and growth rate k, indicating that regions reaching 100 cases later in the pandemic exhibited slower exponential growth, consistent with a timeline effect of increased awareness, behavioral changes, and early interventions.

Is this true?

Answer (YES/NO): YES